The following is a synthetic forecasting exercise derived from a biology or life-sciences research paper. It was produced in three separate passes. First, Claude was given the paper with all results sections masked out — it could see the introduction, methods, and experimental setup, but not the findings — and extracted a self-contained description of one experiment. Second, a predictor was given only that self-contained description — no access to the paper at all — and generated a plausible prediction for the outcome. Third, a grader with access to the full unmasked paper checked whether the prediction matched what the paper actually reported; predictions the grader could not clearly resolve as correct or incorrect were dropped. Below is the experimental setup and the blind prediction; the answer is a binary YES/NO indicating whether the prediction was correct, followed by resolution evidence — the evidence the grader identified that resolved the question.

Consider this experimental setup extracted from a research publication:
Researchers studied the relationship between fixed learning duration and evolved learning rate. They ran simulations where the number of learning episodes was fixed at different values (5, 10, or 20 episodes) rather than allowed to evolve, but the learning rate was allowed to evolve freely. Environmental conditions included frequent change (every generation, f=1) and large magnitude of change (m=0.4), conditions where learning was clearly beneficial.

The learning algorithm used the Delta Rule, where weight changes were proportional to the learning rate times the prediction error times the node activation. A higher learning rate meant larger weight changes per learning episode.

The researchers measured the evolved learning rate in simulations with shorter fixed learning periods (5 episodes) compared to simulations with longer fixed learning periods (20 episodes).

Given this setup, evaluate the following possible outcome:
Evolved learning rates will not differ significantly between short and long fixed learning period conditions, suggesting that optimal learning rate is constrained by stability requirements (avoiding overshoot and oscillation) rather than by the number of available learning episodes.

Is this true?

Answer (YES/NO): NO